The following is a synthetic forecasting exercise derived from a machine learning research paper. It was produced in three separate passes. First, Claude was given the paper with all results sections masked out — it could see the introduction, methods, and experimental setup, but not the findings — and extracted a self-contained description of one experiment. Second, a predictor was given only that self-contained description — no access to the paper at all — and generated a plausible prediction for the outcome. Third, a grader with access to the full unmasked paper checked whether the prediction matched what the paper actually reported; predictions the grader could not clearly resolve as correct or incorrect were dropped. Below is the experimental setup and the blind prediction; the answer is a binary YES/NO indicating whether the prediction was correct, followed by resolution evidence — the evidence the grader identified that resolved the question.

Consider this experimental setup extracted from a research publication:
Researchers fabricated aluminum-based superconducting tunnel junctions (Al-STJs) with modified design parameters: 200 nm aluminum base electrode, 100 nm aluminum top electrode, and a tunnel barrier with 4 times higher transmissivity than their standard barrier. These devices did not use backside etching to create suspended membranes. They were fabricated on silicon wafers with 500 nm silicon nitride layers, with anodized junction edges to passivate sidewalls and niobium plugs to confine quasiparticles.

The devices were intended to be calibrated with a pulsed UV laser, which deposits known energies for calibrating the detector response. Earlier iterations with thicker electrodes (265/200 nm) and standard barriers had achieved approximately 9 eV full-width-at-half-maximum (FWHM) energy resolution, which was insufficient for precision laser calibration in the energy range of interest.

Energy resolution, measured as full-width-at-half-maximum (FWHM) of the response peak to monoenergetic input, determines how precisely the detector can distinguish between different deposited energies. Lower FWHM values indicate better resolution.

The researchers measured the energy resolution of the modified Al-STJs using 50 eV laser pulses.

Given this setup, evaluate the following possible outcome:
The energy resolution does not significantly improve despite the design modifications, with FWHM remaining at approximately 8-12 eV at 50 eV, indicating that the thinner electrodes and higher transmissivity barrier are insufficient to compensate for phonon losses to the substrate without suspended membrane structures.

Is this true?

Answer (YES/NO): NO